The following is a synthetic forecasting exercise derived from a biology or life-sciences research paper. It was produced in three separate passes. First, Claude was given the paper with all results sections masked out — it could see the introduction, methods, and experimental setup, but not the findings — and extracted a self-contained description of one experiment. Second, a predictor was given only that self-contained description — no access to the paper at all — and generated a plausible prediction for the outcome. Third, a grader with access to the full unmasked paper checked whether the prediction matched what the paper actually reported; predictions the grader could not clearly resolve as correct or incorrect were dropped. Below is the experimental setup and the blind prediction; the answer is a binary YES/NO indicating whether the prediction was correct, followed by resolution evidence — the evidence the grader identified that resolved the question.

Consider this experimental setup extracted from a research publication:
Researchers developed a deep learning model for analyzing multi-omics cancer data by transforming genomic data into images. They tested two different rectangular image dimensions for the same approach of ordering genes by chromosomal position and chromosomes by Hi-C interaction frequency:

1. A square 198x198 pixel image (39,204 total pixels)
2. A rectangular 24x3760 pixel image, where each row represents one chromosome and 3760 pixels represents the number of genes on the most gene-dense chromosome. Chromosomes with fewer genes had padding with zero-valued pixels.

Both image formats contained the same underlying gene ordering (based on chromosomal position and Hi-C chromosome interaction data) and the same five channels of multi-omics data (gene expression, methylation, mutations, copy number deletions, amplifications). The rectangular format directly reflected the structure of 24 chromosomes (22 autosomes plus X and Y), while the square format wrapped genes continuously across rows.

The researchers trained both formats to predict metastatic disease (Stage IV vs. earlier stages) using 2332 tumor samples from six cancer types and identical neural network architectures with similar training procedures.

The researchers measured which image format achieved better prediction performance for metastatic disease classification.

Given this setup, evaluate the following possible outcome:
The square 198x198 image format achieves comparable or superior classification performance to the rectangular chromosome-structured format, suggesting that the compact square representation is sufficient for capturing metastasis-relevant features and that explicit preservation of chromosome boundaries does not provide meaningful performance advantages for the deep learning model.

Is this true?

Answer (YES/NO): YES